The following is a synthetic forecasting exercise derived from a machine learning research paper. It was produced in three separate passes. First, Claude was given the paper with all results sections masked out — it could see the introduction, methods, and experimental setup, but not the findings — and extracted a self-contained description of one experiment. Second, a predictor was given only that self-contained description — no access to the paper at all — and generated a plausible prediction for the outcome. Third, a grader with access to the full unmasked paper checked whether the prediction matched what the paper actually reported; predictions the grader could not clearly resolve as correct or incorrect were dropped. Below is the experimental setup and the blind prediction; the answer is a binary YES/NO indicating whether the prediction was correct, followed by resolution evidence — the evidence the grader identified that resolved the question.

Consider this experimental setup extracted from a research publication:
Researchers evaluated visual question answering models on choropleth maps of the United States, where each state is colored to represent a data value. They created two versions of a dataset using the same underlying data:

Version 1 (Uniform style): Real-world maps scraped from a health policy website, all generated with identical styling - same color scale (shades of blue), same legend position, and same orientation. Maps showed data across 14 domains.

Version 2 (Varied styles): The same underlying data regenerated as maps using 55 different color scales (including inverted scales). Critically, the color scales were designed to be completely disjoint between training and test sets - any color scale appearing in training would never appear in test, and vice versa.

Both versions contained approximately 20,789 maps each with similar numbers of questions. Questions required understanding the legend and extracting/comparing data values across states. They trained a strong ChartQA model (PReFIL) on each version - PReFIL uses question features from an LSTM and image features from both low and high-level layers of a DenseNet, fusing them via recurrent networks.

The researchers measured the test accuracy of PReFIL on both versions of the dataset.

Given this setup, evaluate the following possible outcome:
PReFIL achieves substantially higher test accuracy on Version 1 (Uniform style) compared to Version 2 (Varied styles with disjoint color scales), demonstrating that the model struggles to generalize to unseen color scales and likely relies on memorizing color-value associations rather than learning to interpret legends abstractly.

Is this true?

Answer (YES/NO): YES